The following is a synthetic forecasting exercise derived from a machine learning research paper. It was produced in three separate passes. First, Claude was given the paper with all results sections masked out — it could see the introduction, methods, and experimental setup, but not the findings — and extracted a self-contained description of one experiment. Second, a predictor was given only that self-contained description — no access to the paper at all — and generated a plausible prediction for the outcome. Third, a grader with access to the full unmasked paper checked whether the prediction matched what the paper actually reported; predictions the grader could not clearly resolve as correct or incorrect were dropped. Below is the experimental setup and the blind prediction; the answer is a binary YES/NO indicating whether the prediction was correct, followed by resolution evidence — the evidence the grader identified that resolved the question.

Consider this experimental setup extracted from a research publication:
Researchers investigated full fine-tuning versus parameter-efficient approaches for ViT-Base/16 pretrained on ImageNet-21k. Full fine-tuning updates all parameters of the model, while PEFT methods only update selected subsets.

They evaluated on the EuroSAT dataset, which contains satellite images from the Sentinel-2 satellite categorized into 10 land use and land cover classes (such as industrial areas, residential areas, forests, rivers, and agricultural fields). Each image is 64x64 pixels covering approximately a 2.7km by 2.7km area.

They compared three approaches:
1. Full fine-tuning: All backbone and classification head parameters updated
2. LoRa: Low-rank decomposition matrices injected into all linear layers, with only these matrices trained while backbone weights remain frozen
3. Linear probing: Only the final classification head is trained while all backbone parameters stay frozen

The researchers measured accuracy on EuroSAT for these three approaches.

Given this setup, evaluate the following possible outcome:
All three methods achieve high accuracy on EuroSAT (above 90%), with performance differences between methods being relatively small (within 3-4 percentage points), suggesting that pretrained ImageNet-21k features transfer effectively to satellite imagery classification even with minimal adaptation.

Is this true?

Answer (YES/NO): NO